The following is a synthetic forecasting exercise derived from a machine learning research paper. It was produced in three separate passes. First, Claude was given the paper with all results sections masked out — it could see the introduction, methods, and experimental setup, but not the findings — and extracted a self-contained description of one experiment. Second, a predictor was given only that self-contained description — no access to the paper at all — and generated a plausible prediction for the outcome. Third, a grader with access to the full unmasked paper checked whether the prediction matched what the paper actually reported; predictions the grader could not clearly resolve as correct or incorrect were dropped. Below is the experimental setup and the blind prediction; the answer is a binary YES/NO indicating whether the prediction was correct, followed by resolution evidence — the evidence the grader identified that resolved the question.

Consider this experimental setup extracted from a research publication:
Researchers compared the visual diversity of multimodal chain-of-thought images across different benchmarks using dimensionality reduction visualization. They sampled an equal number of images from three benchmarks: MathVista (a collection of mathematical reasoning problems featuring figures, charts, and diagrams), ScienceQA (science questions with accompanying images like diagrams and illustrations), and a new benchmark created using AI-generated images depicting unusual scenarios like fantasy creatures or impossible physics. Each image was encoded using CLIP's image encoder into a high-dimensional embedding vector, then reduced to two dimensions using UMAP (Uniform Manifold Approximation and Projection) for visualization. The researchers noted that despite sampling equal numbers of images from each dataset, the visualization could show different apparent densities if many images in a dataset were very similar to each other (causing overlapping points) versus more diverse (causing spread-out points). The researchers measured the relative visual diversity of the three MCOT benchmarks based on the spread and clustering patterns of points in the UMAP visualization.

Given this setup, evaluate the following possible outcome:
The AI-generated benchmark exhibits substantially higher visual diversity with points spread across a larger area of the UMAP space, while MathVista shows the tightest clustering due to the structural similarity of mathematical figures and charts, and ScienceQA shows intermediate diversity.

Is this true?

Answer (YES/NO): NO